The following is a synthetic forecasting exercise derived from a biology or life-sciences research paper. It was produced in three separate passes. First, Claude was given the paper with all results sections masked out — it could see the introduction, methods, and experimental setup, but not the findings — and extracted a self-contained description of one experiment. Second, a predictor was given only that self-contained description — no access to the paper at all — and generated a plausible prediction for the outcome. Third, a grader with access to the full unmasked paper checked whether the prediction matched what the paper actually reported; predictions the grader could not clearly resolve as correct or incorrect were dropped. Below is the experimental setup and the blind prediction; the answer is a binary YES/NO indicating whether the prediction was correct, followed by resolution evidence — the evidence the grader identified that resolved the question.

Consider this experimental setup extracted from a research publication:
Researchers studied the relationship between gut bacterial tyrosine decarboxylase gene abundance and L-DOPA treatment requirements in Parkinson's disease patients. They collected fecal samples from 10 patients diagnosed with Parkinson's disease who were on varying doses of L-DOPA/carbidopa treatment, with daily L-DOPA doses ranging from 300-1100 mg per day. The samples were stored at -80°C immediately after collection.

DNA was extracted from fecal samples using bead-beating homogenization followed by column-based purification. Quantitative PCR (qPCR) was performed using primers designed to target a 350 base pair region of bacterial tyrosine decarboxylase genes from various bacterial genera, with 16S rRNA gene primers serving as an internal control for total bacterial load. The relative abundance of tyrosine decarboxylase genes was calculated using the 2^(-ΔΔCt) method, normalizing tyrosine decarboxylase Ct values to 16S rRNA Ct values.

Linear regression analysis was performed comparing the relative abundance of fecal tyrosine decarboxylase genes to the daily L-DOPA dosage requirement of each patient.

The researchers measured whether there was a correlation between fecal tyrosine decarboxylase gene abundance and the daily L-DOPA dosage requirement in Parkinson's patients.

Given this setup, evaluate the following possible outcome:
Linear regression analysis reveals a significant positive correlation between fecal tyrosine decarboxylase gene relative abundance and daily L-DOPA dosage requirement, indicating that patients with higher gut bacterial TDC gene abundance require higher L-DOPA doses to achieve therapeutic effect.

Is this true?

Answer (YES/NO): YES